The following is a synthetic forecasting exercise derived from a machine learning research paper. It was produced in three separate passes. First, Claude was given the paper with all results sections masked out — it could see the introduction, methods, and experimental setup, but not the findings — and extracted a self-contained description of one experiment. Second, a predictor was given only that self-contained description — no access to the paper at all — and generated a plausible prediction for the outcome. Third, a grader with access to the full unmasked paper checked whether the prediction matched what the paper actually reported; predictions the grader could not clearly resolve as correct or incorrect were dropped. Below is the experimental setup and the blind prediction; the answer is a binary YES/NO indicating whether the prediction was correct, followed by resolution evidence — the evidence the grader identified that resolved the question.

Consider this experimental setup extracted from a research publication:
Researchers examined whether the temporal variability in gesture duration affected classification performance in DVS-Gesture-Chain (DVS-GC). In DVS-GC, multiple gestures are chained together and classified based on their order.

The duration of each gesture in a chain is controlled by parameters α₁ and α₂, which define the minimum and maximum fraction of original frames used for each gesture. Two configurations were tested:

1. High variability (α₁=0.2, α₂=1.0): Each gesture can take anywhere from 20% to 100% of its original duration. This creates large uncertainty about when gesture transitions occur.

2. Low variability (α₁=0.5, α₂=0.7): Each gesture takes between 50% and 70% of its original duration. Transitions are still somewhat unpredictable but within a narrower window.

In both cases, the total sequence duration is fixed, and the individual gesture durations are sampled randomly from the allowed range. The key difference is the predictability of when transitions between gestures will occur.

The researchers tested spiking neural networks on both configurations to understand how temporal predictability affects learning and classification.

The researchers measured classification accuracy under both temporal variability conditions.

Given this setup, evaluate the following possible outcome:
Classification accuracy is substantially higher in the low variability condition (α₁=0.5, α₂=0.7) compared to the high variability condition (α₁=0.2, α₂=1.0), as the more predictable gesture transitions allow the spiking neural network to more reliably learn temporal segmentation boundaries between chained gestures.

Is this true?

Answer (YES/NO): NO